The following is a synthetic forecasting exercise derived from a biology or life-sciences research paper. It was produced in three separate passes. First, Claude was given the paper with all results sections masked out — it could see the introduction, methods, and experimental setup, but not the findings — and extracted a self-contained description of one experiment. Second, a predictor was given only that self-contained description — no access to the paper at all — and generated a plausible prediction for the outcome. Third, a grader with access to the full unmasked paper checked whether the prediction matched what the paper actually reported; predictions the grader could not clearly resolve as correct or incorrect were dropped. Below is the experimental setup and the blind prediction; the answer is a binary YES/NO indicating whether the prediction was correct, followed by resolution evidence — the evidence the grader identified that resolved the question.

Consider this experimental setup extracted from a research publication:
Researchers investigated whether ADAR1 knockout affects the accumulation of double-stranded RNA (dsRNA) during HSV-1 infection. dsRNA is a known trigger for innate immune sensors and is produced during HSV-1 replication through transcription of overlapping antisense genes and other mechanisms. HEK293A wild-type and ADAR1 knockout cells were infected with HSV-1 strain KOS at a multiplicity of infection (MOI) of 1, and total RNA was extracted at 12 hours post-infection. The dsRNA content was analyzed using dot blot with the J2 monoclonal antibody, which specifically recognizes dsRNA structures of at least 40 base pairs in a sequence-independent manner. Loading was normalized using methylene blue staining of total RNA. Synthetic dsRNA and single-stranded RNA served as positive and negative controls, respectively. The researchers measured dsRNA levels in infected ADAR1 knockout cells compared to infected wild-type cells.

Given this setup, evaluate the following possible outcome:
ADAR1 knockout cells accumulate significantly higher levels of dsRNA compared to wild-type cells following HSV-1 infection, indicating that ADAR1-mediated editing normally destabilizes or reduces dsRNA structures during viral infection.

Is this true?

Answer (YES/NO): NO